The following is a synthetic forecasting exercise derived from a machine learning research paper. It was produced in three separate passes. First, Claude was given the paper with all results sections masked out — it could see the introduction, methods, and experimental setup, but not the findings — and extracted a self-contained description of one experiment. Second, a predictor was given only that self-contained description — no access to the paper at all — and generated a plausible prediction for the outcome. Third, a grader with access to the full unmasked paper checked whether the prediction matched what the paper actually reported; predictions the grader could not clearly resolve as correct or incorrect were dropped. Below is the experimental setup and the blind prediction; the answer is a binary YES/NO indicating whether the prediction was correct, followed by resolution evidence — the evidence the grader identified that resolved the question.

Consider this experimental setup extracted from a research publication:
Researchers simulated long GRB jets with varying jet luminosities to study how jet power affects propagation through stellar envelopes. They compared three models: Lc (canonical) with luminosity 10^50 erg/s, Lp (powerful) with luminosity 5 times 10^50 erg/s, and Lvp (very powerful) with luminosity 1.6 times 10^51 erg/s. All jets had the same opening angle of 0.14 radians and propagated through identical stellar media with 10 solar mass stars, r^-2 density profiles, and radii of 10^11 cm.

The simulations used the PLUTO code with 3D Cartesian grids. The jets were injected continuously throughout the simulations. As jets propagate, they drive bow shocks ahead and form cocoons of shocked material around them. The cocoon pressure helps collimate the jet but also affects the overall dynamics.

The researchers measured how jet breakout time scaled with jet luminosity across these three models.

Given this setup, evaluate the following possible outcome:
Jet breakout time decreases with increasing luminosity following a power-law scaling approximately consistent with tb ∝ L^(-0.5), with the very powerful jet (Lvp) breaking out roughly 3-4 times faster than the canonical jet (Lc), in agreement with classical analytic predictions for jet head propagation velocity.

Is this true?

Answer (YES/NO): YES